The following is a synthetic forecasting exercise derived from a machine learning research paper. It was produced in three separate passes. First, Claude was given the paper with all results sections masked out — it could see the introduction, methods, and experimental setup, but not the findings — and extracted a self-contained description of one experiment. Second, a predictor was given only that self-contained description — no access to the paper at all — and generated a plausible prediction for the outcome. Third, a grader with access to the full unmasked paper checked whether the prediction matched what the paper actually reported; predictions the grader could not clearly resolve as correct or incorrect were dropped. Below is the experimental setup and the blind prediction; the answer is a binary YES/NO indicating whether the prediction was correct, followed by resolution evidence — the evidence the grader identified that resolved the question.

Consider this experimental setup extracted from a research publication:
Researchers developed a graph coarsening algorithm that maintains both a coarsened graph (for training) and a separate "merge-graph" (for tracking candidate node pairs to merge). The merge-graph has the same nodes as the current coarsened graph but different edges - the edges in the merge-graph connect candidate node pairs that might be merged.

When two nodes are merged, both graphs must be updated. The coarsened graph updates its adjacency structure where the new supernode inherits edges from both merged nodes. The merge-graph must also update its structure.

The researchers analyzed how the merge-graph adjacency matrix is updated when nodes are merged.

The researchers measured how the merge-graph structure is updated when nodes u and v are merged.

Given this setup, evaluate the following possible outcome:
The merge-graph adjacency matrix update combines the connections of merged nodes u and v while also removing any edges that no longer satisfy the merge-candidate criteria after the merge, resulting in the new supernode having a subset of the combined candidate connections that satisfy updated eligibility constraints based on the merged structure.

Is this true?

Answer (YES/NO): NO